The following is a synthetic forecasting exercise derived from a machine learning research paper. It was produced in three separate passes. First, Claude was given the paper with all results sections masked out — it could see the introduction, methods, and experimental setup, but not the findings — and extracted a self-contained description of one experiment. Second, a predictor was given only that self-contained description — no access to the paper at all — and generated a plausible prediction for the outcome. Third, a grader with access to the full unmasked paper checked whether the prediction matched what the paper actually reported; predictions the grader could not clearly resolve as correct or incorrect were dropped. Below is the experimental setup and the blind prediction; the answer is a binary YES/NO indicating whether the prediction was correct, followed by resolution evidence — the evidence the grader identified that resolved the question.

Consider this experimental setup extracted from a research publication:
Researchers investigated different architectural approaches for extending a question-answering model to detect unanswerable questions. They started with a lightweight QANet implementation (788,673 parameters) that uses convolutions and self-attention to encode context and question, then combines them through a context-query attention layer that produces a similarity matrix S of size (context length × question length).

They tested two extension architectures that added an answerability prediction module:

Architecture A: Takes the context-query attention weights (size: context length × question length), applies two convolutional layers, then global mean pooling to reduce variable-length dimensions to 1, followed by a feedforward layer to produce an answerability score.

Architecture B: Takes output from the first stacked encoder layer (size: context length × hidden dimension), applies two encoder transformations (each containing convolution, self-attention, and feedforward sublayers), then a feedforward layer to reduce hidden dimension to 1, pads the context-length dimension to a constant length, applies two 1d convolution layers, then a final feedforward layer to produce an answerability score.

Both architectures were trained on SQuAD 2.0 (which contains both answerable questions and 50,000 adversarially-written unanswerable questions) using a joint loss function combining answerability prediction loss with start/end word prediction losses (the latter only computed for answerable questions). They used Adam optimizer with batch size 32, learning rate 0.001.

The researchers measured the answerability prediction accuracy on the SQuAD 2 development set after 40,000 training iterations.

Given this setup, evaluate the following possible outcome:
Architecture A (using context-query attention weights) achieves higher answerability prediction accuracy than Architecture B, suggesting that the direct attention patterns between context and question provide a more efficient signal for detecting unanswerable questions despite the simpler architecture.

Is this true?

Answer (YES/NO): NO